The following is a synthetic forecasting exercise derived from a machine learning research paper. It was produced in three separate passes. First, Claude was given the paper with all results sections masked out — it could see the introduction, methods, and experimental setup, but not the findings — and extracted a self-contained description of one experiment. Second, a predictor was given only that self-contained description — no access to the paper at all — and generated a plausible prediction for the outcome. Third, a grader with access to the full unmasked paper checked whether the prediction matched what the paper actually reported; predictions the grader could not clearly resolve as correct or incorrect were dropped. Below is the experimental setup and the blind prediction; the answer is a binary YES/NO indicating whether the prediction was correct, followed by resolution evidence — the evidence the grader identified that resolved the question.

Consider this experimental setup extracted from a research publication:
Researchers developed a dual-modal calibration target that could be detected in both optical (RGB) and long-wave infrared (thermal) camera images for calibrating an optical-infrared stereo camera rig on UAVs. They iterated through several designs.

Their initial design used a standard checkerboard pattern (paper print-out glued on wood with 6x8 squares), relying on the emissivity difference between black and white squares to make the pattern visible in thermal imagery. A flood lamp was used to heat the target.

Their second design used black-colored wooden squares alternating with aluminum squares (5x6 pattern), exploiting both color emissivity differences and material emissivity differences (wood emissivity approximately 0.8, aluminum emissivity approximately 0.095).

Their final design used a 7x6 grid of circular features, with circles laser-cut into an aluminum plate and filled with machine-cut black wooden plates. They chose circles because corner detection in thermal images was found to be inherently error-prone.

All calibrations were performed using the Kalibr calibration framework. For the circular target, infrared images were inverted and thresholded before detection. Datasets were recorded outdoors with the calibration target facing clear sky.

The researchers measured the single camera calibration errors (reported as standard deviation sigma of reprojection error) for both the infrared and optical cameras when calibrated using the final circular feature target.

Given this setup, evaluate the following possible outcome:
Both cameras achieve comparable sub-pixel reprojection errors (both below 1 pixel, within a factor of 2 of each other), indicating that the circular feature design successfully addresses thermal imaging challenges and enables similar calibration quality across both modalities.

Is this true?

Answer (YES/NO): YES